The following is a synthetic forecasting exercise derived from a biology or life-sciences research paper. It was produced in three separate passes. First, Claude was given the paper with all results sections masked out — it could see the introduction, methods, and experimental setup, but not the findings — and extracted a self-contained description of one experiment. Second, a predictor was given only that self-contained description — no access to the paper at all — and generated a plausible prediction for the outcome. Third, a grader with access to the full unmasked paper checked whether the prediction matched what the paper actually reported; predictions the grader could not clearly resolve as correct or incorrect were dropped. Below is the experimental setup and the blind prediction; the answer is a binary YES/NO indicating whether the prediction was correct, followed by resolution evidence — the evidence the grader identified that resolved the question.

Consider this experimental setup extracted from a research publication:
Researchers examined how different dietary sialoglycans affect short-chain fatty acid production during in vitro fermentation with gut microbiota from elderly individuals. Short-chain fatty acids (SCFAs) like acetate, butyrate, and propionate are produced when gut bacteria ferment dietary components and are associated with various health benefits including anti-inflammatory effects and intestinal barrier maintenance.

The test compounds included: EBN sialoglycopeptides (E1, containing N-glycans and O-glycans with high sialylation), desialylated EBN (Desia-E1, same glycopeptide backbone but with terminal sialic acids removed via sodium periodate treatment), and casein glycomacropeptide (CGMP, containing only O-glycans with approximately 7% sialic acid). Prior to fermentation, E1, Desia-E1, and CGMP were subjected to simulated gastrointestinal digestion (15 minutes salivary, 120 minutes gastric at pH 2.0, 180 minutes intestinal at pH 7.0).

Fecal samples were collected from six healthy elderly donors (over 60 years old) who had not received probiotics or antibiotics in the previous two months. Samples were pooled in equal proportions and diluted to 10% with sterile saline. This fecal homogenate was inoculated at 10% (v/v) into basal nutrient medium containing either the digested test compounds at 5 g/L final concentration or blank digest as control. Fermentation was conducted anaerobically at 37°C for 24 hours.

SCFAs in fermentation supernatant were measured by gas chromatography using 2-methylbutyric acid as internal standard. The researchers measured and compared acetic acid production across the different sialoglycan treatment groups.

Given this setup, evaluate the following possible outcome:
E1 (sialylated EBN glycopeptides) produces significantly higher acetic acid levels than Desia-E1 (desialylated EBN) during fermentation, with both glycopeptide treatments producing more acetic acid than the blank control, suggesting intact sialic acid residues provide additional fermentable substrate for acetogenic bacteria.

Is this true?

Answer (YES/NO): NO